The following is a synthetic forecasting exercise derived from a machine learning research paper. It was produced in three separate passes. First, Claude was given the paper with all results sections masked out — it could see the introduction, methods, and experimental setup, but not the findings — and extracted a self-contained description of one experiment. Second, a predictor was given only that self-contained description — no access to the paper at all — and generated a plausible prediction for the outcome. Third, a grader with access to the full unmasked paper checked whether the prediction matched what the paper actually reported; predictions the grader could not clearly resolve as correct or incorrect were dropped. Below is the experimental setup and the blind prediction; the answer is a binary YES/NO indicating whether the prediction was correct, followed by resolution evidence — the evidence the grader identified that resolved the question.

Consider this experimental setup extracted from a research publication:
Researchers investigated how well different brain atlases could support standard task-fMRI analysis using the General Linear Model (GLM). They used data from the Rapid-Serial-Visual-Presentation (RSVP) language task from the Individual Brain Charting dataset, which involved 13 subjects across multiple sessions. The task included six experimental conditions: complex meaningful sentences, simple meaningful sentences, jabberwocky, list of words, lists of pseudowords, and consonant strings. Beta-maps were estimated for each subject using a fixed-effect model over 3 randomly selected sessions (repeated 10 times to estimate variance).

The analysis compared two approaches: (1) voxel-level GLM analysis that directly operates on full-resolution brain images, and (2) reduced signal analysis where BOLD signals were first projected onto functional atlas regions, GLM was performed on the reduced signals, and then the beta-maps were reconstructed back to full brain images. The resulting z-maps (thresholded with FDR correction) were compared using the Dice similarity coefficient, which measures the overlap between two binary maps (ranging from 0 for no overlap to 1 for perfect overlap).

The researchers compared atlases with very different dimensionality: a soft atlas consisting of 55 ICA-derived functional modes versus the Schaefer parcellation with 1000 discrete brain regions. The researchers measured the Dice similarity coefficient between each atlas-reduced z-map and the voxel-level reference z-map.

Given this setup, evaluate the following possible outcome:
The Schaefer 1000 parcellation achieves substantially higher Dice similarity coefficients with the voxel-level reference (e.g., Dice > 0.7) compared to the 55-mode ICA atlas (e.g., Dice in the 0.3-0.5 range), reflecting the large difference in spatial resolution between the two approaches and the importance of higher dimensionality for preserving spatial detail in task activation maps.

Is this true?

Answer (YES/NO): NO